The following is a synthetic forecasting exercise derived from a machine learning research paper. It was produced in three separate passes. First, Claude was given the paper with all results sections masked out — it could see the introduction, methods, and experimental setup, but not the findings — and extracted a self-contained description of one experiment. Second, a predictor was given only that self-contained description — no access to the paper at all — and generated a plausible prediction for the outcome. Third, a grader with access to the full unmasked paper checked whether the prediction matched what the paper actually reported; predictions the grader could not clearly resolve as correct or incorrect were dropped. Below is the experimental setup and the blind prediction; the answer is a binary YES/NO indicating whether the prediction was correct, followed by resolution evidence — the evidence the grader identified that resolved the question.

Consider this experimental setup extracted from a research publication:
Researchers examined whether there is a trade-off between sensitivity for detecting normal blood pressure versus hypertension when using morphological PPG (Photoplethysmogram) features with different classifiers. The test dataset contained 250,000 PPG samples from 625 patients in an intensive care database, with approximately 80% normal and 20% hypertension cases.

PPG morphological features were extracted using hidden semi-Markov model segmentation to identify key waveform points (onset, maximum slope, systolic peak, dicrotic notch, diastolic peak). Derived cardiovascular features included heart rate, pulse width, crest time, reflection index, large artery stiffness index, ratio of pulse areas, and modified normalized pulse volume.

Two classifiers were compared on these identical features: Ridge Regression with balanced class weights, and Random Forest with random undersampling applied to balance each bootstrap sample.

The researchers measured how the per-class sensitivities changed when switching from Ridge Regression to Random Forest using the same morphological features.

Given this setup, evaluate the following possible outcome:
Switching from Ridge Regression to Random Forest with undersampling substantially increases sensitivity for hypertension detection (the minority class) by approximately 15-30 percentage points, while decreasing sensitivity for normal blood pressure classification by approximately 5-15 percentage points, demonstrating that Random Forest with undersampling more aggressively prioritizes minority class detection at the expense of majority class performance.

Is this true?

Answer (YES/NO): NO